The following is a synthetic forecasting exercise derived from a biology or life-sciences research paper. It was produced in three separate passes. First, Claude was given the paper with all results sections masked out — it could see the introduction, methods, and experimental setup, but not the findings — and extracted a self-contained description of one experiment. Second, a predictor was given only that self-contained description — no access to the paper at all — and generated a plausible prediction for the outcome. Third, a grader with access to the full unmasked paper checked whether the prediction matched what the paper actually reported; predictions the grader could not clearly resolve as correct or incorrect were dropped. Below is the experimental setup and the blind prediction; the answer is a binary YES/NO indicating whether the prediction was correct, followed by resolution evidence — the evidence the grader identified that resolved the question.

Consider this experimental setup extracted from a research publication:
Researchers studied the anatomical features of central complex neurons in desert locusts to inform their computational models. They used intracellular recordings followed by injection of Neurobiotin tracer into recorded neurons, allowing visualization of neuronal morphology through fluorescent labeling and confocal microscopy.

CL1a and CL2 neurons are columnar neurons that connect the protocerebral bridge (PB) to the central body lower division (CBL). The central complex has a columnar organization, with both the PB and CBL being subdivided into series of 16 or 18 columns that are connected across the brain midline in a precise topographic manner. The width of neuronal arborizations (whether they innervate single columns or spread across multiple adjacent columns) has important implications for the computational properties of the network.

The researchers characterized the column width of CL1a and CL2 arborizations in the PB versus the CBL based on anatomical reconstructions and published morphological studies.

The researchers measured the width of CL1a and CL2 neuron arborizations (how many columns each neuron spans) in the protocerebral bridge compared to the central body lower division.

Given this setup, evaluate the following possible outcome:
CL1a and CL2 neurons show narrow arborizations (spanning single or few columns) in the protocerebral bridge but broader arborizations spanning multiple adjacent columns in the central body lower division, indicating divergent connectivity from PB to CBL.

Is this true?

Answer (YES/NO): YES